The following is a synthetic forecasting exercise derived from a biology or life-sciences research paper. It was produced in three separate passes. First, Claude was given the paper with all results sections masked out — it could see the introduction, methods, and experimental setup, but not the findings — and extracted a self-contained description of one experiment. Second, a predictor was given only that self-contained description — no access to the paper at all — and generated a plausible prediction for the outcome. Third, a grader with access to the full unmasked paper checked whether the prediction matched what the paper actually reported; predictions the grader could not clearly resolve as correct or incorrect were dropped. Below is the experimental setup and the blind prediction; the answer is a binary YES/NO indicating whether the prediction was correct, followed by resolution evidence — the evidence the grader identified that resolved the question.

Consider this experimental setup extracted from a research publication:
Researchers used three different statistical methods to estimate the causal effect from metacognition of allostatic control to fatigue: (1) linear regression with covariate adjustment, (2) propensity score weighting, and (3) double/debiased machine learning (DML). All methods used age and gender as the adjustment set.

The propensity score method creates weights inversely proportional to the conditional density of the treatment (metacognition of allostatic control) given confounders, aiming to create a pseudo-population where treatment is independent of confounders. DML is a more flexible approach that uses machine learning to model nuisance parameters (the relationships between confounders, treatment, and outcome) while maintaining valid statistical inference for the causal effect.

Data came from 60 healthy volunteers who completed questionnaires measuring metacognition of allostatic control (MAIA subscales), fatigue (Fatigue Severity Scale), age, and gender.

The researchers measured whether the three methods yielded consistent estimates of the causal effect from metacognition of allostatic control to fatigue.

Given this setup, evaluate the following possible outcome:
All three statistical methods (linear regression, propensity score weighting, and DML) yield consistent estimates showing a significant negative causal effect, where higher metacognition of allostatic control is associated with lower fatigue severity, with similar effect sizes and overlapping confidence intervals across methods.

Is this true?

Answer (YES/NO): YES